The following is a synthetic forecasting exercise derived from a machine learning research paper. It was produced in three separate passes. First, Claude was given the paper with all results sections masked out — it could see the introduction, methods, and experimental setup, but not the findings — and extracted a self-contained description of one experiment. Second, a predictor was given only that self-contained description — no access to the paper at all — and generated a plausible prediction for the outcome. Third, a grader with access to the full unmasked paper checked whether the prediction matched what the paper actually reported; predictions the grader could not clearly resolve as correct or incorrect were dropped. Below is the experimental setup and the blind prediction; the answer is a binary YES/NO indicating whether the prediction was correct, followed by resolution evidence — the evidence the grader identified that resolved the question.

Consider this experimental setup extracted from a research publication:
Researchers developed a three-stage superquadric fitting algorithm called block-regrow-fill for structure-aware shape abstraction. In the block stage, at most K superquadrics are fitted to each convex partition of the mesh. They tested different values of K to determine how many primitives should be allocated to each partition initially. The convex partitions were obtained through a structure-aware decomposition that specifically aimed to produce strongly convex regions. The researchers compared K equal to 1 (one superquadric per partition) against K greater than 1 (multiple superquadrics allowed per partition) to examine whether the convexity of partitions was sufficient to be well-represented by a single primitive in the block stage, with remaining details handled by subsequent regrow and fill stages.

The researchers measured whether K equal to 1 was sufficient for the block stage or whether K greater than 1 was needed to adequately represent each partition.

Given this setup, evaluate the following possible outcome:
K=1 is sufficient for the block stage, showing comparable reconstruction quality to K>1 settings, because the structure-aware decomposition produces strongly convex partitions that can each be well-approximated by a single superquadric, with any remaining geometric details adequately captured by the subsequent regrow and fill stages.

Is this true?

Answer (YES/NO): YES